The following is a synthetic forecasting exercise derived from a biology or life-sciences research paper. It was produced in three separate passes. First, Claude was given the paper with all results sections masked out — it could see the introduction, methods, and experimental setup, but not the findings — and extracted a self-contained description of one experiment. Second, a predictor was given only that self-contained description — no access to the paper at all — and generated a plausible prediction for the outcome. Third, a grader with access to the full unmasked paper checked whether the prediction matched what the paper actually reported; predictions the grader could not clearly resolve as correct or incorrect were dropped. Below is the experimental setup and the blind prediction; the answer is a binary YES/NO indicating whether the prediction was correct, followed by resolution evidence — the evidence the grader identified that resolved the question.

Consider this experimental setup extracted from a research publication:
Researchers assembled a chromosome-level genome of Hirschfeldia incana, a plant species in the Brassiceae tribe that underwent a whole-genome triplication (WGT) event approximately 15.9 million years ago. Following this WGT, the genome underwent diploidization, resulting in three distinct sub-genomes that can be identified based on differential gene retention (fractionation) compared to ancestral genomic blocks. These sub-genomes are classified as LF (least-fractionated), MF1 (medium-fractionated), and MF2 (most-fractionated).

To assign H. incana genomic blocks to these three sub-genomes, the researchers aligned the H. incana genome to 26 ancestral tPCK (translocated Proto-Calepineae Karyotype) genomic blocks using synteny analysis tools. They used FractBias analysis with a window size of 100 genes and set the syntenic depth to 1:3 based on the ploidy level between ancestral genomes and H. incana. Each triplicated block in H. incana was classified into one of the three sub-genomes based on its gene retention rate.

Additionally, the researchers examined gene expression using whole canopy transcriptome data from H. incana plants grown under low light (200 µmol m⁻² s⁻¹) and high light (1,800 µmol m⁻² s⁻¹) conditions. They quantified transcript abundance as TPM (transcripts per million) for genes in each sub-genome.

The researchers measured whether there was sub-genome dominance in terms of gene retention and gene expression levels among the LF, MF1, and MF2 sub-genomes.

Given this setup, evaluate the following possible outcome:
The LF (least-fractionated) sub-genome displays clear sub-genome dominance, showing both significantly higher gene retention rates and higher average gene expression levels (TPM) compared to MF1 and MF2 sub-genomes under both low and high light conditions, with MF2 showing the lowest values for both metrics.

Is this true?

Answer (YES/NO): NO